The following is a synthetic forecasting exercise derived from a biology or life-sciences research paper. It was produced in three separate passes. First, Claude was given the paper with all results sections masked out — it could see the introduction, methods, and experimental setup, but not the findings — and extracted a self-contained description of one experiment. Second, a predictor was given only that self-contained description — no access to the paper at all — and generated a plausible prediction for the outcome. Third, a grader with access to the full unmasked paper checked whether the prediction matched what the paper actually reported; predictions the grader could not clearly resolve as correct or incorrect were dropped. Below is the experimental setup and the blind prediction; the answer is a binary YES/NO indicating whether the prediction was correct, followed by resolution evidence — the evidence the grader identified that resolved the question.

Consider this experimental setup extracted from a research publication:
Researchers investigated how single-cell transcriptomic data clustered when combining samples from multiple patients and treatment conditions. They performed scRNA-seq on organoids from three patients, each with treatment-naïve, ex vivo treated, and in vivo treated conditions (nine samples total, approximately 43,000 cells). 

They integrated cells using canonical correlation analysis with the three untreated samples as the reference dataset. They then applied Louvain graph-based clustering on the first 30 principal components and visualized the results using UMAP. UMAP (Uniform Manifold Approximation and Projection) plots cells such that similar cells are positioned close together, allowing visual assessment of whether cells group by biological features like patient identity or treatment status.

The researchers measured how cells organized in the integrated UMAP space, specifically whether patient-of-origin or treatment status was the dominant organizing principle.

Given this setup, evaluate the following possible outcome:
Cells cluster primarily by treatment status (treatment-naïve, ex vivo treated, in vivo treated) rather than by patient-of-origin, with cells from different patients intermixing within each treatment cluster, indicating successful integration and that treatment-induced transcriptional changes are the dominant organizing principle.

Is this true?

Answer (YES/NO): NO